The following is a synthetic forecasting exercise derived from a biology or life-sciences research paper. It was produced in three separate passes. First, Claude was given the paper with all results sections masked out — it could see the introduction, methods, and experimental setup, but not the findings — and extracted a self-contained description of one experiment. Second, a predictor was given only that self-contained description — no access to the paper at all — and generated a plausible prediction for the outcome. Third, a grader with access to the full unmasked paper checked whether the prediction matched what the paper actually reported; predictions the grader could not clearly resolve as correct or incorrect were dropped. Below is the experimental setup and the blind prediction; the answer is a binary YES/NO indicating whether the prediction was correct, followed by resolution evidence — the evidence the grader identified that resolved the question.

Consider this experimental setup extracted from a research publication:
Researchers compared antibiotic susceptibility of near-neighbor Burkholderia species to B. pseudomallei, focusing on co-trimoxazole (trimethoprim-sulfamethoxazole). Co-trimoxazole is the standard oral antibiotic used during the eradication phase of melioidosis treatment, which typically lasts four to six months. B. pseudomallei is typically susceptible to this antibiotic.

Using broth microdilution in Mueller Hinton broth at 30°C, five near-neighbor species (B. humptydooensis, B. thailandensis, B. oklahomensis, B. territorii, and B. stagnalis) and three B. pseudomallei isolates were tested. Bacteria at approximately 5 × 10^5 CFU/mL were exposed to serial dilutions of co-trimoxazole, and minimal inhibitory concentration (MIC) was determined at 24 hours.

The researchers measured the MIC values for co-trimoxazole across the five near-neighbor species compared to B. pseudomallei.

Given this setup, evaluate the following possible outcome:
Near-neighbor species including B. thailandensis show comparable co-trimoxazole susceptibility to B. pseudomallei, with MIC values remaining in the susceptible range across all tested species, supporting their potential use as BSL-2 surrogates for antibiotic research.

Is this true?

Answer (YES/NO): NO